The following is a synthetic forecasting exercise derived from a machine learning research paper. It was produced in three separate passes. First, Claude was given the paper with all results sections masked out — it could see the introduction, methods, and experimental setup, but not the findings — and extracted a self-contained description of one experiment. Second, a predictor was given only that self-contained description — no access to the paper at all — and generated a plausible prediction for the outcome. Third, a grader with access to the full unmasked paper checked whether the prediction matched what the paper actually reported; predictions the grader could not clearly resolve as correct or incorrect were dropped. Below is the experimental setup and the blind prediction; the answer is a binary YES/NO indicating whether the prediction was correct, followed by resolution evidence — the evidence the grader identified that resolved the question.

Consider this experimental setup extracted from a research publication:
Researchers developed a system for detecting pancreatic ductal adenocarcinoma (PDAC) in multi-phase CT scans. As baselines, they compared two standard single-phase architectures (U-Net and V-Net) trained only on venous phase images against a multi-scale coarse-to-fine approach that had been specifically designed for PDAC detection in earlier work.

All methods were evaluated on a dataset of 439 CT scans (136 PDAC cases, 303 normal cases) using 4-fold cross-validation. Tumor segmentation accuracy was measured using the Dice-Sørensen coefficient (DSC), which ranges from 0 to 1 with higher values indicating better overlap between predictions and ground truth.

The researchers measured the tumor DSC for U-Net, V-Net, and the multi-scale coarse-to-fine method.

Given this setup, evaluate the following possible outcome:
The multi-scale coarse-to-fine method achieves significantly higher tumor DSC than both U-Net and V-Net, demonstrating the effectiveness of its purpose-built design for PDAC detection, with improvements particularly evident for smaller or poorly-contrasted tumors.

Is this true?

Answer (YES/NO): NO